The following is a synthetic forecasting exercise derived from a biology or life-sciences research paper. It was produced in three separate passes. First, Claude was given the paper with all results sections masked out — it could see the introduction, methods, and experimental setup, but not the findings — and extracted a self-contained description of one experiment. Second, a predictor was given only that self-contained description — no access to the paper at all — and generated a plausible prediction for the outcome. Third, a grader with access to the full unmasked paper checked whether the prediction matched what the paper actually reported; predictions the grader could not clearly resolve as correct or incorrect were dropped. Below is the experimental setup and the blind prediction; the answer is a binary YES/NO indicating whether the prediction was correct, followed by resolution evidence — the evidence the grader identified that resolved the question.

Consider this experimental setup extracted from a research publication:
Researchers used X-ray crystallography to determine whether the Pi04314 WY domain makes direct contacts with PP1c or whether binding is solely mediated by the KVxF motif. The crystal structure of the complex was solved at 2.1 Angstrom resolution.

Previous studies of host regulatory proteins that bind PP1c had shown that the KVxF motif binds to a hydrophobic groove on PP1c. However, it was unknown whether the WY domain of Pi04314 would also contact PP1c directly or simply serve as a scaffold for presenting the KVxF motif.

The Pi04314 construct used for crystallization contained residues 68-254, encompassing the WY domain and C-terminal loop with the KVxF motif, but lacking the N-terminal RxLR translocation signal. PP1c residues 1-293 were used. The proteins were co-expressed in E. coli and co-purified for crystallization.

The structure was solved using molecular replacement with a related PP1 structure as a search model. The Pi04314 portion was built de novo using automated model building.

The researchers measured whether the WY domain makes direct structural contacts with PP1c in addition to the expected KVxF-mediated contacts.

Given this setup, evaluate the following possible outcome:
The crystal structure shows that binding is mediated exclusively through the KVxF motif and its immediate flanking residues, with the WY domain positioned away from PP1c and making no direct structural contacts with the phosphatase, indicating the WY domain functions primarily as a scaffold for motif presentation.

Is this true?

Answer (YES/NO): NO